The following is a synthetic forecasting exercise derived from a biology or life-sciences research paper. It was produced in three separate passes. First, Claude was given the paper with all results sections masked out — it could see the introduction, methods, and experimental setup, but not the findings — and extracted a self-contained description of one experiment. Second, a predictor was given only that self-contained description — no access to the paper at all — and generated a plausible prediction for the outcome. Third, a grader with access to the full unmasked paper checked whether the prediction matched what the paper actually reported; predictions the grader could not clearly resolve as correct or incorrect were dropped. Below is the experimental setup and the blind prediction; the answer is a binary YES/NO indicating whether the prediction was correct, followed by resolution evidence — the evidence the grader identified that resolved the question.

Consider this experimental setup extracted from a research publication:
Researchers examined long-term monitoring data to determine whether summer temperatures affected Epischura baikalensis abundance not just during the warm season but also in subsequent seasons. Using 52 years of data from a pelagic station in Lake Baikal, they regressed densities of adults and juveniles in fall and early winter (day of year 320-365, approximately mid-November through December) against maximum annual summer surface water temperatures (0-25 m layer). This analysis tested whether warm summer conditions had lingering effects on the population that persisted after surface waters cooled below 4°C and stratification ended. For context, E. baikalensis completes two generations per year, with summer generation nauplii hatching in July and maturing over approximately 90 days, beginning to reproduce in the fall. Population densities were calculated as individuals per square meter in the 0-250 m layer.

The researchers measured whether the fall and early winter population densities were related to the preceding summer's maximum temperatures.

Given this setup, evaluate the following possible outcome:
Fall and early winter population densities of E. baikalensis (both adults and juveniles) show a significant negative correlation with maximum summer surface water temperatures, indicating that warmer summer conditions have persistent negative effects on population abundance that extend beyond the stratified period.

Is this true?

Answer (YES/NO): NO